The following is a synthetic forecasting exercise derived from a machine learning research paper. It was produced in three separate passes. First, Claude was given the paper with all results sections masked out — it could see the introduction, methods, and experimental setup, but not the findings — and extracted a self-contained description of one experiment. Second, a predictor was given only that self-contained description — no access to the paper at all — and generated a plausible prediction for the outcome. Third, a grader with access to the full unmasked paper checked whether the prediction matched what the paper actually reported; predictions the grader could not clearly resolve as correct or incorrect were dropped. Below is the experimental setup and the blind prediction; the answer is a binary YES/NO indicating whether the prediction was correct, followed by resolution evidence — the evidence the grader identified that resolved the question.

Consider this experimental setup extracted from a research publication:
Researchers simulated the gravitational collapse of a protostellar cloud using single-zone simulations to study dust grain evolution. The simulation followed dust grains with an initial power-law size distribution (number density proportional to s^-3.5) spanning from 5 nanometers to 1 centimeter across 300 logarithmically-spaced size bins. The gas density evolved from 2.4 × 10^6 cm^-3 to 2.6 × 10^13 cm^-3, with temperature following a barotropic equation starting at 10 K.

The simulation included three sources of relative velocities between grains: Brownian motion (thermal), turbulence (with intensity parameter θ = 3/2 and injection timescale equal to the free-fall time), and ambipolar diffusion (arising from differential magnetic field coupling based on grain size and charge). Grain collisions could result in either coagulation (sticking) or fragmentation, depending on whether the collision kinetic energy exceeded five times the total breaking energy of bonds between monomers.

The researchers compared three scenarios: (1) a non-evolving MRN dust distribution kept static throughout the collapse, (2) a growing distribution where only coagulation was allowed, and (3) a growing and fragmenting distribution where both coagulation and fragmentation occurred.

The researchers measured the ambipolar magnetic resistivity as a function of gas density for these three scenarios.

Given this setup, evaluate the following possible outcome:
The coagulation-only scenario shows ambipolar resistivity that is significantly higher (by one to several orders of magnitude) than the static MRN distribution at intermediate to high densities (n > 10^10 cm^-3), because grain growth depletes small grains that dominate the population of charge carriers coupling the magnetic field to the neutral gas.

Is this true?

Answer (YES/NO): NO